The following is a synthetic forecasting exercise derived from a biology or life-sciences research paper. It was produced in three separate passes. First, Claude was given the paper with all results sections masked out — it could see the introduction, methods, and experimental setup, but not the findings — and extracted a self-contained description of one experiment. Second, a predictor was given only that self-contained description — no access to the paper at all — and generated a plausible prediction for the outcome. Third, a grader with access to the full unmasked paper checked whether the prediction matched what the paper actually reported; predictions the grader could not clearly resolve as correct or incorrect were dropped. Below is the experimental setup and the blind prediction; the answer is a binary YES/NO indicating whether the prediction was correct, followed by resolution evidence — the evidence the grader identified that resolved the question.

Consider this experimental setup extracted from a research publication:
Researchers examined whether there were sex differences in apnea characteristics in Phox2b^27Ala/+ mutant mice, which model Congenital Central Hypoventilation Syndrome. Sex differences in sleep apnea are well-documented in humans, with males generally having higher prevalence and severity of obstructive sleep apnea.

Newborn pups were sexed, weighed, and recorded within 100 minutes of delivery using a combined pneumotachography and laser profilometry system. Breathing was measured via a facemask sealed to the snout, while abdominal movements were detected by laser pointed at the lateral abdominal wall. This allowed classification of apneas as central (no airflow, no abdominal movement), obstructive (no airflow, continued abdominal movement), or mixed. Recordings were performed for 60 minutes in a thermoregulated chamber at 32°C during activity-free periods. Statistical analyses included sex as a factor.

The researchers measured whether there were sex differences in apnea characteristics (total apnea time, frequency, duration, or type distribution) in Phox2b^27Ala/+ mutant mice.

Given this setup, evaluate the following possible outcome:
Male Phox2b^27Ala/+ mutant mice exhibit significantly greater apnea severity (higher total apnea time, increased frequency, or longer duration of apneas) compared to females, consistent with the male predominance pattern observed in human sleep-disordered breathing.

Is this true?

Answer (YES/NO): NO